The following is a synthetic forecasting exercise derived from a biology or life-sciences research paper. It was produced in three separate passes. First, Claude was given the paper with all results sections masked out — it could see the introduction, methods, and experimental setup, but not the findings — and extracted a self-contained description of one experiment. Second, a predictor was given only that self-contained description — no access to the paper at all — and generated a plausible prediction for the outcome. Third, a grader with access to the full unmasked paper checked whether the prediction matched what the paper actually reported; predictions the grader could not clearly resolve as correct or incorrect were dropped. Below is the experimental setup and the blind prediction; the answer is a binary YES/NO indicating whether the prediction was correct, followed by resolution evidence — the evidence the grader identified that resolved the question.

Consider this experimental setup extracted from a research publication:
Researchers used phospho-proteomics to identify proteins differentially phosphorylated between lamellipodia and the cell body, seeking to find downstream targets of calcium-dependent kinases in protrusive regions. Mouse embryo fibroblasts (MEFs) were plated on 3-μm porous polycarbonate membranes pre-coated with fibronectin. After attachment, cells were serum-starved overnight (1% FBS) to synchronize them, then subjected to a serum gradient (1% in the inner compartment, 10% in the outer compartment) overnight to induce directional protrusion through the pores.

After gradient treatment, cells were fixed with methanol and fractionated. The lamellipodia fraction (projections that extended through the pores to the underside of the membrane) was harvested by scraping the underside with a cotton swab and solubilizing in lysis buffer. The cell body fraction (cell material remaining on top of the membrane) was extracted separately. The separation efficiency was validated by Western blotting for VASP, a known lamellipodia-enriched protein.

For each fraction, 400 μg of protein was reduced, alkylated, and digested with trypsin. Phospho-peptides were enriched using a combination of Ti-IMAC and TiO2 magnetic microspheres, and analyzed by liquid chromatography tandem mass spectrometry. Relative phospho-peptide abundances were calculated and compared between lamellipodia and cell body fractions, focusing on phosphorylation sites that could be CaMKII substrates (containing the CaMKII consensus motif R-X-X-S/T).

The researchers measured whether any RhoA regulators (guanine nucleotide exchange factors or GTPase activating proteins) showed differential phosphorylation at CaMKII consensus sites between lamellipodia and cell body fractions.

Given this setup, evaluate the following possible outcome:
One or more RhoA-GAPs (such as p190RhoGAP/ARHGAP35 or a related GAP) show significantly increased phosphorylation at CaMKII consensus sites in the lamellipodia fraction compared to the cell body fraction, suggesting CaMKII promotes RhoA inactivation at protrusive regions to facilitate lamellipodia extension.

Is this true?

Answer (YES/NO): NO